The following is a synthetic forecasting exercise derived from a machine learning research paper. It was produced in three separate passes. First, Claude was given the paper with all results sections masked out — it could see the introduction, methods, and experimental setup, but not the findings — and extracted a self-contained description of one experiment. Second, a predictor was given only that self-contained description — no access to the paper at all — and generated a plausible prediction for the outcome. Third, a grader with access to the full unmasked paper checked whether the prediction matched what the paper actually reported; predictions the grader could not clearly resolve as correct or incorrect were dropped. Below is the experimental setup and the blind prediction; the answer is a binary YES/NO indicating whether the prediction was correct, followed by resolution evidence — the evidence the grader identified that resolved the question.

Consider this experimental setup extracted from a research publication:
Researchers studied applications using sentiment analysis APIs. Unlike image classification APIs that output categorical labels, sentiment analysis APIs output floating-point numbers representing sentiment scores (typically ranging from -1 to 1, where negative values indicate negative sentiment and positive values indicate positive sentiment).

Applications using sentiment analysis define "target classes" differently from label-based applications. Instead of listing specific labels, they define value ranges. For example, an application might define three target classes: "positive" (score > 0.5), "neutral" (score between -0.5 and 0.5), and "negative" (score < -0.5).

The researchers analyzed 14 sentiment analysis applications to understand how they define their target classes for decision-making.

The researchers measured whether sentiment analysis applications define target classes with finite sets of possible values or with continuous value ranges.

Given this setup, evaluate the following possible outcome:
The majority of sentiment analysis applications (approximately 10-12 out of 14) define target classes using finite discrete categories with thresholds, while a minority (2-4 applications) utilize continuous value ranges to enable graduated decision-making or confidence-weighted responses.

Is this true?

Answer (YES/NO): NO